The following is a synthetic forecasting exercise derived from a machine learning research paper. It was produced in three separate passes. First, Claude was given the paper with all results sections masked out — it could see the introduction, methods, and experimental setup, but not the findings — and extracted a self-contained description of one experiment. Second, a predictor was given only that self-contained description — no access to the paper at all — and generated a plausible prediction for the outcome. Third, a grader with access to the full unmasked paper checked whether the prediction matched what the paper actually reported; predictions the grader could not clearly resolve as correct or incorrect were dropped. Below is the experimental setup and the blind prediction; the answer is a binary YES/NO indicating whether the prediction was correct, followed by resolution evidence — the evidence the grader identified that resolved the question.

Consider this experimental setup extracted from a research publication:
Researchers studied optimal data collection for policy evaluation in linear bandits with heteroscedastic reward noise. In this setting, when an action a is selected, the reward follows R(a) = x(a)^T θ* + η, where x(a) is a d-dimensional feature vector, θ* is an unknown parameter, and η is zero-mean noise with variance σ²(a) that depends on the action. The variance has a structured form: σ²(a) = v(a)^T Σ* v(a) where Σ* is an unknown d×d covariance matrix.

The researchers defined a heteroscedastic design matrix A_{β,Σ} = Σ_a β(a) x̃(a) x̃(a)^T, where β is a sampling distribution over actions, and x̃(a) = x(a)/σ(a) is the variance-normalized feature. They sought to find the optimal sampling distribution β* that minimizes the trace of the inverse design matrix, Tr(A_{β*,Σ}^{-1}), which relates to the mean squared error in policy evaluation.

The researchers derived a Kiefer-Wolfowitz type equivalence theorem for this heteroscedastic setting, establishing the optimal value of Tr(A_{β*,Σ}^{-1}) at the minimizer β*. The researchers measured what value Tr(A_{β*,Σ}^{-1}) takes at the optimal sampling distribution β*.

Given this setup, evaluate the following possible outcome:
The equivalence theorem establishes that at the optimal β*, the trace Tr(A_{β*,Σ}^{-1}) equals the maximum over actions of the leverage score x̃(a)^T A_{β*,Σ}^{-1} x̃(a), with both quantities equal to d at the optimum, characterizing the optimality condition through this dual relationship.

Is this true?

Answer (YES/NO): NO